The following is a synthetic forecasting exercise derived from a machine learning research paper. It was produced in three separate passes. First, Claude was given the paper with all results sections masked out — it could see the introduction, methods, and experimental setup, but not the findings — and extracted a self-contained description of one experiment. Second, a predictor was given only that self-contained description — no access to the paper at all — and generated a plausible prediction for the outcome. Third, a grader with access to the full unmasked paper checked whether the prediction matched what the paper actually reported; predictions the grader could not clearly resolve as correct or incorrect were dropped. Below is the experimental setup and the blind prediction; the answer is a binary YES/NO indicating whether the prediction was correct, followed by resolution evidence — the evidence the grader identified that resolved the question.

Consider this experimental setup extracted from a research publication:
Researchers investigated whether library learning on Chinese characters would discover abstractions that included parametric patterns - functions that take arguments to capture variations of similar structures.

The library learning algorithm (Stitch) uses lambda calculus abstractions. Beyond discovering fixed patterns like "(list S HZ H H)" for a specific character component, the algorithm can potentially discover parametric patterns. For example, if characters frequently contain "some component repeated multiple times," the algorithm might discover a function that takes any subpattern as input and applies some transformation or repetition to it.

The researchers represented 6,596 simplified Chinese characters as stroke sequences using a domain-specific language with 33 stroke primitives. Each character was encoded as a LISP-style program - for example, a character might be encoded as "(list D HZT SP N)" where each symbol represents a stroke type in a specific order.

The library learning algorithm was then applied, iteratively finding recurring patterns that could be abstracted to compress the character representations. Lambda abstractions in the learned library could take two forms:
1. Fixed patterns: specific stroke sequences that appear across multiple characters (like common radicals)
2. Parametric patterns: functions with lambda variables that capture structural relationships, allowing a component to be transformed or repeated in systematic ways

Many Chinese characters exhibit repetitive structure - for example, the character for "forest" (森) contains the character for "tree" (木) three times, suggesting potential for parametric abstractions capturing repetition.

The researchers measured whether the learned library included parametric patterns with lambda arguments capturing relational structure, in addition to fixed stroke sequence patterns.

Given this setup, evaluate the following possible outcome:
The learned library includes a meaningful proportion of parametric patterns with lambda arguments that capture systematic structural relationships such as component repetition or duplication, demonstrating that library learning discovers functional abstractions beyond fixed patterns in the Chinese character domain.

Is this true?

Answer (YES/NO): YES